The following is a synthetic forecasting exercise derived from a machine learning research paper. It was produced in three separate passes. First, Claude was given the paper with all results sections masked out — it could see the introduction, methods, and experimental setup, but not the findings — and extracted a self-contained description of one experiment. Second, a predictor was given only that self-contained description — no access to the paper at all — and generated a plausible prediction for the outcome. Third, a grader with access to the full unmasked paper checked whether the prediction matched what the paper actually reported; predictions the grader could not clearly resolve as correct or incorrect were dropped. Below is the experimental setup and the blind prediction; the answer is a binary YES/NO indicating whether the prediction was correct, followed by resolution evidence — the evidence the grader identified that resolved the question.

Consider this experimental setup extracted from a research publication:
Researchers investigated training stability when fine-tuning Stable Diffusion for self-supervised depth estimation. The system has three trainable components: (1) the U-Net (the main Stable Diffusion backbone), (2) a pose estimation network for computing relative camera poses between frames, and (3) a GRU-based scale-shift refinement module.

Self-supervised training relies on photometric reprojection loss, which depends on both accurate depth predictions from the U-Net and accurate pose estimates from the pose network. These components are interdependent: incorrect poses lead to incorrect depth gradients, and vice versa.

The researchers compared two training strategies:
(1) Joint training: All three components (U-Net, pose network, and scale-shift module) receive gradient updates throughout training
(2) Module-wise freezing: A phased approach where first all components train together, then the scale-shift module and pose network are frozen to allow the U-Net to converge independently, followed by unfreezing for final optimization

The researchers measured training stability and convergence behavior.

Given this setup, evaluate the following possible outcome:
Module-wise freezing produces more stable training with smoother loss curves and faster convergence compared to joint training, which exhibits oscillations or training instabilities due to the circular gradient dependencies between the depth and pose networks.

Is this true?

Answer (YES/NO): YES